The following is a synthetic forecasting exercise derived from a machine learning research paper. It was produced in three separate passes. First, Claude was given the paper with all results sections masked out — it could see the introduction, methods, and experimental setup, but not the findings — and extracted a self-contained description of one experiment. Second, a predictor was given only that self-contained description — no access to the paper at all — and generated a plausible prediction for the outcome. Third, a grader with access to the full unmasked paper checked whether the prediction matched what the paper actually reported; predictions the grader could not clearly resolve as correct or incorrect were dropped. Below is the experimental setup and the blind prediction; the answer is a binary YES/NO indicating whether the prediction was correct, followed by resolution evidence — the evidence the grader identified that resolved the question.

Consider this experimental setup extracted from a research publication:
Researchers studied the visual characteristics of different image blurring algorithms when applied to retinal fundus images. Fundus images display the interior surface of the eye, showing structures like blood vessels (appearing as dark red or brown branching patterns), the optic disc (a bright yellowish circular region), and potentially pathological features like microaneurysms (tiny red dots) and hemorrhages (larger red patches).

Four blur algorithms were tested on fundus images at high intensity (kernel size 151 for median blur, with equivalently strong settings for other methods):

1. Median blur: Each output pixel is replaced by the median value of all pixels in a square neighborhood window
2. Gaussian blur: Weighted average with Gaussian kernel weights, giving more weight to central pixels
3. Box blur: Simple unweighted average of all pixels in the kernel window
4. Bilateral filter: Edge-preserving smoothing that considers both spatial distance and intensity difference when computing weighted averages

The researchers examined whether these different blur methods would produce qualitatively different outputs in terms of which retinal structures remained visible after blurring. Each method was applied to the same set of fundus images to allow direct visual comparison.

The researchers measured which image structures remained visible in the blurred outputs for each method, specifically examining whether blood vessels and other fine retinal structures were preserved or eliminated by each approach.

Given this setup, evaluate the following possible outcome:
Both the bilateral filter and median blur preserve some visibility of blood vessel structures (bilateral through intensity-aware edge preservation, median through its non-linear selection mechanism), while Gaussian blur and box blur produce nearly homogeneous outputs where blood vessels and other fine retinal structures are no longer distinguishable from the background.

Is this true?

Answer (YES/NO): NO